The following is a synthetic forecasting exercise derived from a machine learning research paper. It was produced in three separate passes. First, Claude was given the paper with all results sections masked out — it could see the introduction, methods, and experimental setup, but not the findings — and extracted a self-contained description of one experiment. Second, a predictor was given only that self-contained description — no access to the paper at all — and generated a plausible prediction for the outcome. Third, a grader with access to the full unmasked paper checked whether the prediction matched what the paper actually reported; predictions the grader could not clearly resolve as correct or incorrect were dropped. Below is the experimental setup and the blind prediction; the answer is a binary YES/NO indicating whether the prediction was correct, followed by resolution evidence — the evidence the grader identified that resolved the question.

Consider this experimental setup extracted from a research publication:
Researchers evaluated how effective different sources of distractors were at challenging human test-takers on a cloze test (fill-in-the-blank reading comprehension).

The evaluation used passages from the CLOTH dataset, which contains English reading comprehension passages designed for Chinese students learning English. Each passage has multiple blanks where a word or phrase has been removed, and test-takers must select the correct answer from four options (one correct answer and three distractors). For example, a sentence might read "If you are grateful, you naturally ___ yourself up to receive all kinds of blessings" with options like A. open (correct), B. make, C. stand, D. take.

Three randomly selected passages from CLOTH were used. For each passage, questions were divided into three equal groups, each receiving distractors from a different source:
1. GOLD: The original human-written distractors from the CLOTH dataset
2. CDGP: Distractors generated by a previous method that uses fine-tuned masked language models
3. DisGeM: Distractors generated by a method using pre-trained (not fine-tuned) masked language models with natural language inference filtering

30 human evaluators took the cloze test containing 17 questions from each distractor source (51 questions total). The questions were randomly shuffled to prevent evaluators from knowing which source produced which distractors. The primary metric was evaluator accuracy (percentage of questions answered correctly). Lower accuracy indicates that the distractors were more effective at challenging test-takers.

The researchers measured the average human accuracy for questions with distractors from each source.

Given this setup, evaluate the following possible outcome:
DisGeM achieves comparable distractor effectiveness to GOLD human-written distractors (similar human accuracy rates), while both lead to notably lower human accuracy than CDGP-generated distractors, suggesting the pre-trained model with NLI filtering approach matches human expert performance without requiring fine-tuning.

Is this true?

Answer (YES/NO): NO